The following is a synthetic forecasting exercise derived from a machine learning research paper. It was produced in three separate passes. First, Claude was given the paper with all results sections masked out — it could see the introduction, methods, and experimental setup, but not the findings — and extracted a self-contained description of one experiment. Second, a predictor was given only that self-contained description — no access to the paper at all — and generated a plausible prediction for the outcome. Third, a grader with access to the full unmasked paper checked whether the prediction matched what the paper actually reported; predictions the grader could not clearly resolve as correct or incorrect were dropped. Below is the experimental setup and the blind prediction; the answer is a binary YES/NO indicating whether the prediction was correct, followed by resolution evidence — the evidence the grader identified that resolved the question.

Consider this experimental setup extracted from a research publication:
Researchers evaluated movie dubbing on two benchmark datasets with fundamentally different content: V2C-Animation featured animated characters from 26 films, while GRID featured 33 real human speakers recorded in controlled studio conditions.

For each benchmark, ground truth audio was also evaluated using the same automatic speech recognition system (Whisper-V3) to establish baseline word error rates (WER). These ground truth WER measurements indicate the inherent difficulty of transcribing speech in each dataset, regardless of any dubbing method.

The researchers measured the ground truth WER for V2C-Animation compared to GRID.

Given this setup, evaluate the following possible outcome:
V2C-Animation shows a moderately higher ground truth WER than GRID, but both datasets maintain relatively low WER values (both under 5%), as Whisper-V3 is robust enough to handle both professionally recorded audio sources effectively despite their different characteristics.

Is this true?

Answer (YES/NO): NO